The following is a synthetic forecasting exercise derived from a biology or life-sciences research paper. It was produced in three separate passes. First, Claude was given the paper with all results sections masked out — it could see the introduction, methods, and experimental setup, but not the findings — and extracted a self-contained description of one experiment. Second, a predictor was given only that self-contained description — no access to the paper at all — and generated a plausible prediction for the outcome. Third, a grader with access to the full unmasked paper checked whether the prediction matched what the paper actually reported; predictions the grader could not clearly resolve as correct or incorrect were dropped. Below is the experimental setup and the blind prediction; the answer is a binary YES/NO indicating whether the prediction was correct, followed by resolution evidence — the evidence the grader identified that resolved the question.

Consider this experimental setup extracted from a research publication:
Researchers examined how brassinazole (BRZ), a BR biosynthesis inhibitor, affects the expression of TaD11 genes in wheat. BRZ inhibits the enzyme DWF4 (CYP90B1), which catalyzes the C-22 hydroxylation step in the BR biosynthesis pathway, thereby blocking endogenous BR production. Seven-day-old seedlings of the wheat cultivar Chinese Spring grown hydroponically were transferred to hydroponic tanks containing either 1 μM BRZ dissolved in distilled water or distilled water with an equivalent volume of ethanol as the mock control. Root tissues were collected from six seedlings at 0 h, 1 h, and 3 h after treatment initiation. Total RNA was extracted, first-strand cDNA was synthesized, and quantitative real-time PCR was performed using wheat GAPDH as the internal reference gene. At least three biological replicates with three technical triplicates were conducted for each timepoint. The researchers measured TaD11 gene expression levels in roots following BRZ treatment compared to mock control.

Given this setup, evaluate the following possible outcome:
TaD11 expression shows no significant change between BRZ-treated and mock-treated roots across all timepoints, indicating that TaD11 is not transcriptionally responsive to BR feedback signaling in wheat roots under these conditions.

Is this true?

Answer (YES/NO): NO